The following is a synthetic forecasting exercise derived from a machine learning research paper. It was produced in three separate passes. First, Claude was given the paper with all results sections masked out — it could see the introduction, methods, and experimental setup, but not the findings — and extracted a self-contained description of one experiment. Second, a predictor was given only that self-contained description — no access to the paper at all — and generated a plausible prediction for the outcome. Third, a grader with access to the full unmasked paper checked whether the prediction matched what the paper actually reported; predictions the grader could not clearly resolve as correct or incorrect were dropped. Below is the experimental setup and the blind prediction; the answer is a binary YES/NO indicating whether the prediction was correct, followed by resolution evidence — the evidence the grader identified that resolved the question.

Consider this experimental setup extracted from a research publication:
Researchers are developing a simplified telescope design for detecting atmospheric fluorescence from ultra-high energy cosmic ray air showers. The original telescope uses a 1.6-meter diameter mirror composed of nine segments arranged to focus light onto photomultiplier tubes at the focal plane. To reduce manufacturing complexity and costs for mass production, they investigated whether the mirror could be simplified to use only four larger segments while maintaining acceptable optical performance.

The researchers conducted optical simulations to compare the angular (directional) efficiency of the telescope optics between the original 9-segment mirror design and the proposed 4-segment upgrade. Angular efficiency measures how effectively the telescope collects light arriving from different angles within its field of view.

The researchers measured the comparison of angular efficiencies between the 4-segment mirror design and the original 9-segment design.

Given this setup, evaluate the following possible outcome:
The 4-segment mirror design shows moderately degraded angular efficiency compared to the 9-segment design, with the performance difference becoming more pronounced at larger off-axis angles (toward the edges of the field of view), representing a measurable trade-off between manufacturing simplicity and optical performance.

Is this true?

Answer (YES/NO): NO